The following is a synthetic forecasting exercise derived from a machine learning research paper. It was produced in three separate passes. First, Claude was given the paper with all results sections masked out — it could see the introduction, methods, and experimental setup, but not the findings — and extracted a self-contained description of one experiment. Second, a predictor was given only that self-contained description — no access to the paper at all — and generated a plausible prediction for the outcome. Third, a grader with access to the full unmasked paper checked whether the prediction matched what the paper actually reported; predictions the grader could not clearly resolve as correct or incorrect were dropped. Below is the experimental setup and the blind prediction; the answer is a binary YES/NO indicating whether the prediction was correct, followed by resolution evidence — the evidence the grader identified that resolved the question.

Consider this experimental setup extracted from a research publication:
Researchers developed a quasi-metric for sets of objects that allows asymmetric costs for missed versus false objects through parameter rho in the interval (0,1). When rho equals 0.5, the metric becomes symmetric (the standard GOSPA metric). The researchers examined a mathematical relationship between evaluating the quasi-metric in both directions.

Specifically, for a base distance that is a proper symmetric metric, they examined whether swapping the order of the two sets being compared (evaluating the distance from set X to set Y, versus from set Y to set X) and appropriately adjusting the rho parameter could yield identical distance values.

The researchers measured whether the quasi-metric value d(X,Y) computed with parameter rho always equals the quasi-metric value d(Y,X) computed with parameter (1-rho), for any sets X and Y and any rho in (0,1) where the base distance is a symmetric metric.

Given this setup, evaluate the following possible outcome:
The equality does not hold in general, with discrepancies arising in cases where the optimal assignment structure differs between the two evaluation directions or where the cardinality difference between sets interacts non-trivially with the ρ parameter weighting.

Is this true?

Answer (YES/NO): NO